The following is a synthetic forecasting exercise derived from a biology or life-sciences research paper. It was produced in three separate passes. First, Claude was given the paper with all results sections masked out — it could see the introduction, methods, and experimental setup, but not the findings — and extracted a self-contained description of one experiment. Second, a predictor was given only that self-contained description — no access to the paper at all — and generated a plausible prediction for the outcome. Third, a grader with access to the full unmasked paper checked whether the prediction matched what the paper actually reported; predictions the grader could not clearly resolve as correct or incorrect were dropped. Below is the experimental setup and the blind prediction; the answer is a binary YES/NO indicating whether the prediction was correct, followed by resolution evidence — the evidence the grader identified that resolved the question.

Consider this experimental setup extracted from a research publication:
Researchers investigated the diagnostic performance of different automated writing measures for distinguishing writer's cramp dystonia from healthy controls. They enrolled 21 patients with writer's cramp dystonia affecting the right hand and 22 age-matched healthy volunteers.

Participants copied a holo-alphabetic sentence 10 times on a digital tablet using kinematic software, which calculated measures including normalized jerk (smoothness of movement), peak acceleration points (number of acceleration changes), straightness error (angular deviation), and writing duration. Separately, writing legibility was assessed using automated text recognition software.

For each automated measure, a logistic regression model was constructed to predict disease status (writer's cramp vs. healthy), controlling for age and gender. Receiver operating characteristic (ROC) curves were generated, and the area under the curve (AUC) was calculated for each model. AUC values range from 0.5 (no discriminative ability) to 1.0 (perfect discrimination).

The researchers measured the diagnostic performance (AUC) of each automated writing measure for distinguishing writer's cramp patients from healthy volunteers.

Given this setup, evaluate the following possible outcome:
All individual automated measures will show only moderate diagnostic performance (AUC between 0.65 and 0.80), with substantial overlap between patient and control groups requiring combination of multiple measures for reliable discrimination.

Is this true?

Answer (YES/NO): NO